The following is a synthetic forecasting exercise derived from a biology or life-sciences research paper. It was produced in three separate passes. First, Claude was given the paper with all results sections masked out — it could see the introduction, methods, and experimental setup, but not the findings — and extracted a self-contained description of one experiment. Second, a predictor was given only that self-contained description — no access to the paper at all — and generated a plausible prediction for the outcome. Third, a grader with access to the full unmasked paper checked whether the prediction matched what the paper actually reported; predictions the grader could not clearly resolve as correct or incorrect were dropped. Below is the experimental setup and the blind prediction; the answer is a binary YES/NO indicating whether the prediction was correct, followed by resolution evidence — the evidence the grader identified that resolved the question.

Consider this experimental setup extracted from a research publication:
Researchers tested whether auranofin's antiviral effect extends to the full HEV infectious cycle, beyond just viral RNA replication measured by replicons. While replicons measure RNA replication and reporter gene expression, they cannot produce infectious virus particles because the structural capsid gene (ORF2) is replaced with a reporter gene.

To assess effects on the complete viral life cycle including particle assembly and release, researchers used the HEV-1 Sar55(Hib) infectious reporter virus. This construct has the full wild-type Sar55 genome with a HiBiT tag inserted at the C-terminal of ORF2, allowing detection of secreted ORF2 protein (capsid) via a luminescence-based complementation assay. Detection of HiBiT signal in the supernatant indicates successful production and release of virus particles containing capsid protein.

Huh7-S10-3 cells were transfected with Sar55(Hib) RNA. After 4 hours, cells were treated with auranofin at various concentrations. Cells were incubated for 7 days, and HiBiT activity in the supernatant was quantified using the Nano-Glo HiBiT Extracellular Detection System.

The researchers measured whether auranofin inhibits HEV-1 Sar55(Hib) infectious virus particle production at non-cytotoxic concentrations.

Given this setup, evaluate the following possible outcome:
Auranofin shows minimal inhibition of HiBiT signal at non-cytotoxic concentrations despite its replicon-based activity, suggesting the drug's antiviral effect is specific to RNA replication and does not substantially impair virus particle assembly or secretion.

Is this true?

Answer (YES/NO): NO